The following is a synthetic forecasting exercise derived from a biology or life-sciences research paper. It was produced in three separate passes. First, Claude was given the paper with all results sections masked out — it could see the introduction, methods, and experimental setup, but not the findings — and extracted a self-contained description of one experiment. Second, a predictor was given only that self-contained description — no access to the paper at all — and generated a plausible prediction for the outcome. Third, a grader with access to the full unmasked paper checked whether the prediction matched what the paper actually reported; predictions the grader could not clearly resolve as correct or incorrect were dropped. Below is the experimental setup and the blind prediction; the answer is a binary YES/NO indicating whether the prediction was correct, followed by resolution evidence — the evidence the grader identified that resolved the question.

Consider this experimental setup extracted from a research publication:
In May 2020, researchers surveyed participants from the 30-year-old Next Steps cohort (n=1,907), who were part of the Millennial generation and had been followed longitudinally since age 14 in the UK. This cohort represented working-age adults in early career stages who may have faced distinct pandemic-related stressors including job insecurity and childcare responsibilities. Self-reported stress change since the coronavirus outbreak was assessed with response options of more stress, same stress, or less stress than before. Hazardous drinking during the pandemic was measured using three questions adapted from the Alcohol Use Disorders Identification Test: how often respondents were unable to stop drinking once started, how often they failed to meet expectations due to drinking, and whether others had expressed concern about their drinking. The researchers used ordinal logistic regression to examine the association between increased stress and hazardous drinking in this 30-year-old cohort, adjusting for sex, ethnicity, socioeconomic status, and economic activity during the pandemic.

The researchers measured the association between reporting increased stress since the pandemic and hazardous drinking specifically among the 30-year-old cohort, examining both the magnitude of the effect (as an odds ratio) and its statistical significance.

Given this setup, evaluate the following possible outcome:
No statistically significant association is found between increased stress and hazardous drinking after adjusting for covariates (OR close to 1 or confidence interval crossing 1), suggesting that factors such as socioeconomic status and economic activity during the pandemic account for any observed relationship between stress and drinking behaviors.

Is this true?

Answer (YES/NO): NO